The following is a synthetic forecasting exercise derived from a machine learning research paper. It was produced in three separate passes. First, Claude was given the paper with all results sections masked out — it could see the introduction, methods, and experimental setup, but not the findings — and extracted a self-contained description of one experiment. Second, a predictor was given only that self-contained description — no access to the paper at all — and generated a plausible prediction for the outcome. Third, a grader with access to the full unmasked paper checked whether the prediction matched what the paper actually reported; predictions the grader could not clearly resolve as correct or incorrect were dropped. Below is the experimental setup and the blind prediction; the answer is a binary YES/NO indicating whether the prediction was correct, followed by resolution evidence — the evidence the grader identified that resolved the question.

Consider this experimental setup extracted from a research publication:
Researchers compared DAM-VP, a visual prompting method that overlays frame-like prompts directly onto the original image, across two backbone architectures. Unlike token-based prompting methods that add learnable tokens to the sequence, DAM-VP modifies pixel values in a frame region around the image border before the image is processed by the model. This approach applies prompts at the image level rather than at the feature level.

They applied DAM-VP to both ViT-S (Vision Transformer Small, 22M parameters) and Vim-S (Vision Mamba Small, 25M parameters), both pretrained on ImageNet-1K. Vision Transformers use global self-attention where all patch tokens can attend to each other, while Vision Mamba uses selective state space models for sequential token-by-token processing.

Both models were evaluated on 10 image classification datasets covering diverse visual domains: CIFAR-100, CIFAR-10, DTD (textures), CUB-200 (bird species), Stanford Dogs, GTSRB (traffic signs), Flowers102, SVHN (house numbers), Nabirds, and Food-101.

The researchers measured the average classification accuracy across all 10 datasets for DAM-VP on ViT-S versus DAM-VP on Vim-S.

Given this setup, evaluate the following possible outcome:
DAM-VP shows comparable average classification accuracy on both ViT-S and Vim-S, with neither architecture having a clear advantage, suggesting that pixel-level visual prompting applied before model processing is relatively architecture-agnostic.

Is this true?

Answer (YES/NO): YES